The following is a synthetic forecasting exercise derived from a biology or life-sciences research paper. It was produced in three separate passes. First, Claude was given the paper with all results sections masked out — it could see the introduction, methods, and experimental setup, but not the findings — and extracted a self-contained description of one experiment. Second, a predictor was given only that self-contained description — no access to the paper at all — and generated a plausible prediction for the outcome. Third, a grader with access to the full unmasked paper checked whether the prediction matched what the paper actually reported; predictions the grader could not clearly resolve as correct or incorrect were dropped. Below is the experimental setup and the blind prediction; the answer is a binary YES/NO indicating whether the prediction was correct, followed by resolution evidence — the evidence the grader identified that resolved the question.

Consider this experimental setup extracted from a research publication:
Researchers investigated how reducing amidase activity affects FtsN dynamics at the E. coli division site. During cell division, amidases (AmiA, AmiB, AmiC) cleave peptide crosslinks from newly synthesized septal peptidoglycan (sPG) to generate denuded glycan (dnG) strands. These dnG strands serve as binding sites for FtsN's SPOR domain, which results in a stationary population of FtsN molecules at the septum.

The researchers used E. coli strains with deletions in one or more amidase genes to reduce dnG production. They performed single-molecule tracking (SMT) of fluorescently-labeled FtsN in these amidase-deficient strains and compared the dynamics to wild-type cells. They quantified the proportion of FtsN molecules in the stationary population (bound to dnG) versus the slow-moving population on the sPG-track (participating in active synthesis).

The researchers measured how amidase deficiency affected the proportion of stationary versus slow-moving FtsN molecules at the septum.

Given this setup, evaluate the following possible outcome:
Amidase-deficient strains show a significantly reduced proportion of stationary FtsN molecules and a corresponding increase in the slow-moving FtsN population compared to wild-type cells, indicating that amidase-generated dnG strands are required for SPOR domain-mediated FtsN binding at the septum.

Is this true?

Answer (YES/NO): NO